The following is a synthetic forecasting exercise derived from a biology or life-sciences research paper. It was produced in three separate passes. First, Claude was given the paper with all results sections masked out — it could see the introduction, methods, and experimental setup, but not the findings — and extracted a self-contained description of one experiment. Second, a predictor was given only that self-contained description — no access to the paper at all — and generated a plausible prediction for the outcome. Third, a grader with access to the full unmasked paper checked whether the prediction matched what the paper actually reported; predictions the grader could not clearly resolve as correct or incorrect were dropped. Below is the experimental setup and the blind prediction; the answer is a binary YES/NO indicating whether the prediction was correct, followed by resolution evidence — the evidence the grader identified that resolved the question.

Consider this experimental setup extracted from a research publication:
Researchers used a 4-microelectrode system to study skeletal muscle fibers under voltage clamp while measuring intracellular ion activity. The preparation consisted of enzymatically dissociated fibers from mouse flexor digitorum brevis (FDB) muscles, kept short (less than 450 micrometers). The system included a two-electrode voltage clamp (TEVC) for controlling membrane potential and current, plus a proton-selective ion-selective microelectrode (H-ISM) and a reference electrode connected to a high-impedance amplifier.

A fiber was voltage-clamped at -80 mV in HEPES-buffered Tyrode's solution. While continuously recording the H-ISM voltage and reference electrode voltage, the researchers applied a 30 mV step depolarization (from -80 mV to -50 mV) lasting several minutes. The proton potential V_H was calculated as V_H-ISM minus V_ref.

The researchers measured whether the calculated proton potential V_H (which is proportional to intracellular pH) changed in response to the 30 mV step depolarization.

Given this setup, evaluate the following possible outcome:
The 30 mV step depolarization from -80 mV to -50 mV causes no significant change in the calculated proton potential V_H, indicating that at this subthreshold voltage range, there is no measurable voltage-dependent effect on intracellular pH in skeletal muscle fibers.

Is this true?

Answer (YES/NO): YES